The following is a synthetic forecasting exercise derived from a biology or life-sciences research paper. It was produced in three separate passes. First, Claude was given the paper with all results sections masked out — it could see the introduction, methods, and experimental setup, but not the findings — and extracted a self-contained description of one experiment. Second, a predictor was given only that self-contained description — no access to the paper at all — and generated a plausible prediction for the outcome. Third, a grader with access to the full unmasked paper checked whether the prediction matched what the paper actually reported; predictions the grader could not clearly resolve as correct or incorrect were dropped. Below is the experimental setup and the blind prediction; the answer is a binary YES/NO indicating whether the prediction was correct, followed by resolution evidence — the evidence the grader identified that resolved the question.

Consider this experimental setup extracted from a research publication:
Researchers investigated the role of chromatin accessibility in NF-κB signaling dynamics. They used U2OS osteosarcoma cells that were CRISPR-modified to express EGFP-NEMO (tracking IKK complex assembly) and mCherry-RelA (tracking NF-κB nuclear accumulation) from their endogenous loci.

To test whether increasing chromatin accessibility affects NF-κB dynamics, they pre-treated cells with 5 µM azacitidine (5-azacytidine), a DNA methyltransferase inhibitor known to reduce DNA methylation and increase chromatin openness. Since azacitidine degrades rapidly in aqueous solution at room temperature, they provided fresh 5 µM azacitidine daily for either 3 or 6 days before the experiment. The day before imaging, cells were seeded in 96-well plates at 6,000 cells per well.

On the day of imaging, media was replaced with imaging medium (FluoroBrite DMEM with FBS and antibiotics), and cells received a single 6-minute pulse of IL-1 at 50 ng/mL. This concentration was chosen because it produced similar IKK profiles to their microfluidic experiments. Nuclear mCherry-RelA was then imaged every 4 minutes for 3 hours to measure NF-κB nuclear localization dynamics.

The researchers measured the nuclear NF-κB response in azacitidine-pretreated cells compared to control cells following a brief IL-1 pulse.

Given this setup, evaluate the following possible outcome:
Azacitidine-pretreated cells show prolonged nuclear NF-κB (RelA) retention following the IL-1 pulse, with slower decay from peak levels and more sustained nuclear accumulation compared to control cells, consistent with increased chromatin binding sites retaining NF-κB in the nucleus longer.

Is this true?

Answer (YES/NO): NO